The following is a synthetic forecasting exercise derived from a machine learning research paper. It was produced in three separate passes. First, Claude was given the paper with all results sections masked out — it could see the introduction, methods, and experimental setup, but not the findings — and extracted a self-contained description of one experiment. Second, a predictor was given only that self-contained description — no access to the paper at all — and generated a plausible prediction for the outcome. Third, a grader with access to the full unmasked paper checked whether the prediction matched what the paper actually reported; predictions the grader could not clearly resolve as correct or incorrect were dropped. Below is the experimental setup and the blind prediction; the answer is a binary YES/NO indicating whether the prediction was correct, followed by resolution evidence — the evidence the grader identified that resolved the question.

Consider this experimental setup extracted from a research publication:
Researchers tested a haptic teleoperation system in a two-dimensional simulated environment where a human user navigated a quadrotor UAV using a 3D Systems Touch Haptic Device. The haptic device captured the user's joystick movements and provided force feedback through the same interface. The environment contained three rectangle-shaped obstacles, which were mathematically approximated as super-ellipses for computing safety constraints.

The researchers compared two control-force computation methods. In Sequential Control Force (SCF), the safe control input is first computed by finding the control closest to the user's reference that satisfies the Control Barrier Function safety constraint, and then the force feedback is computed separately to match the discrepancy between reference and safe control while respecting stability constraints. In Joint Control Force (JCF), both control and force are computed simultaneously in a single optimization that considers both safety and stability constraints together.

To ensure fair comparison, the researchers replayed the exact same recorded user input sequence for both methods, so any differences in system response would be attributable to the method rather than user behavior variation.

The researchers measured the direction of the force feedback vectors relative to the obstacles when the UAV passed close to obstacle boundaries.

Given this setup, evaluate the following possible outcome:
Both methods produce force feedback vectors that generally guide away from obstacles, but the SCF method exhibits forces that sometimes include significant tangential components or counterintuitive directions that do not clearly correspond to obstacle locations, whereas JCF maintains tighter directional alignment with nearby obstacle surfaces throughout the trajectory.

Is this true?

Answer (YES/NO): NO